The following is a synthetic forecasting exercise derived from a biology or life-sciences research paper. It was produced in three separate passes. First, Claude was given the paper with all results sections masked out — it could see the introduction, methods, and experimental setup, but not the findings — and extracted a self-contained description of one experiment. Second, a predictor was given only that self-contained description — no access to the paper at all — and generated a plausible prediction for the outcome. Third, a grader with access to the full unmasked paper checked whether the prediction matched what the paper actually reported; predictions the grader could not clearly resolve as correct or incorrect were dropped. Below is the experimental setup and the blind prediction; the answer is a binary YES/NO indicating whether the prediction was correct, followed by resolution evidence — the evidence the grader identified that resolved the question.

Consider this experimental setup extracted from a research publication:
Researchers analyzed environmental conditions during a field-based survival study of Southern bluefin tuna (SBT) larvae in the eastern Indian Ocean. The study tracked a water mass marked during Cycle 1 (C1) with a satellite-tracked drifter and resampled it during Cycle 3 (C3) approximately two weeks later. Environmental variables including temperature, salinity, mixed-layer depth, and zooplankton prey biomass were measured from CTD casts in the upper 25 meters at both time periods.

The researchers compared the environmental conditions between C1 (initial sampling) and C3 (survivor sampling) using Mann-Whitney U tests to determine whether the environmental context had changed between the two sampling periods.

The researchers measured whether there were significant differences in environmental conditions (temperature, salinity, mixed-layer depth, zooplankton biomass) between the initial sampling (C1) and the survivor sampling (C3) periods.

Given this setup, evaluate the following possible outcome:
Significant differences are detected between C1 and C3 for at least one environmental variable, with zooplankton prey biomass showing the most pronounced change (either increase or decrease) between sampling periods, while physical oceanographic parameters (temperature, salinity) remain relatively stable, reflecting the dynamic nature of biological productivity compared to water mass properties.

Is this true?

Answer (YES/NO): NO